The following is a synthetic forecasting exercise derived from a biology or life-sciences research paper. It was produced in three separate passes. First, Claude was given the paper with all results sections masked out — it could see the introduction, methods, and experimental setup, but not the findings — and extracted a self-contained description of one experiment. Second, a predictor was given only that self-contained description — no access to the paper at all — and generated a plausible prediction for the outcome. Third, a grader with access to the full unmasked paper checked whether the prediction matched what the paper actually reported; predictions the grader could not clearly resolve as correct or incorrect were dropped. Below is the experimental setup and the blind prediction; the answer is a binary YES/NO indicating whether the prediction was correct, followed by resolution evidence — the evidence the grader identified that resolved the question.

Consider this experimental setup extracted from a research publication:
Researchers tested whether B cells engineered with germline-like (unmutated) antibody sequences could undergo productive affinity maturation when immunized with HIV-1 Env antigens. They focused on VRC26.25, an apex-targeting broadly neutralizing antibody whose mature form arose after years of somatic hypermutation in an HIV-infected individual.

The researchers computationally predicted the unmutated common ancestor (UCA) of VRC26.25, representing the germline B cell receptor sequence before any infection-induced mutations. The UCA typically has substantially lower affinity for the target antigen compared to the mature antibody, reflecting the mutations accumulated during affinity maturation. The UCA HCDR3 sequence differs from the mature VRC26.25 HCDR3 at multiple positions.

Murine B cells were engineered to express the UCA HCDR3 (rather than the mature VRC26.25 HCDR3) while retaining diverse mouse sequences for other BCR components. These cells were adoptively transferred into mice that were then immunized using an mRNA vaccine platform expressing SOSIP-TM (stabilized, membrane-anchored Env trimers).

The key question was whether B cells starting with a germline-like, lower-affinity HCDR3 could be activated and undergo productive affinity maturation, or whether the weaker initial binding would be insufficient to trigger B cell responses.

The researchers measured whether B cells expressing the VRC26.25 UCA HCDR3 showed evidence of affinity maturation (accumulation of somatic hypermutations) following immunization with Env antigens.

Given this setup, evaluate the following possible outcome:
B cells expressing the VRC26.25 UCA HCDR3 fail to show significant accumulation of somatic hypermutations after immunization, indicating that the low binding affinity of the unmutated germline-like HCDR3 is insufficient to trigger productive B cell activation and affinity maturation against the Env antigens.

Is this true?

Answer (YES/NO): NO